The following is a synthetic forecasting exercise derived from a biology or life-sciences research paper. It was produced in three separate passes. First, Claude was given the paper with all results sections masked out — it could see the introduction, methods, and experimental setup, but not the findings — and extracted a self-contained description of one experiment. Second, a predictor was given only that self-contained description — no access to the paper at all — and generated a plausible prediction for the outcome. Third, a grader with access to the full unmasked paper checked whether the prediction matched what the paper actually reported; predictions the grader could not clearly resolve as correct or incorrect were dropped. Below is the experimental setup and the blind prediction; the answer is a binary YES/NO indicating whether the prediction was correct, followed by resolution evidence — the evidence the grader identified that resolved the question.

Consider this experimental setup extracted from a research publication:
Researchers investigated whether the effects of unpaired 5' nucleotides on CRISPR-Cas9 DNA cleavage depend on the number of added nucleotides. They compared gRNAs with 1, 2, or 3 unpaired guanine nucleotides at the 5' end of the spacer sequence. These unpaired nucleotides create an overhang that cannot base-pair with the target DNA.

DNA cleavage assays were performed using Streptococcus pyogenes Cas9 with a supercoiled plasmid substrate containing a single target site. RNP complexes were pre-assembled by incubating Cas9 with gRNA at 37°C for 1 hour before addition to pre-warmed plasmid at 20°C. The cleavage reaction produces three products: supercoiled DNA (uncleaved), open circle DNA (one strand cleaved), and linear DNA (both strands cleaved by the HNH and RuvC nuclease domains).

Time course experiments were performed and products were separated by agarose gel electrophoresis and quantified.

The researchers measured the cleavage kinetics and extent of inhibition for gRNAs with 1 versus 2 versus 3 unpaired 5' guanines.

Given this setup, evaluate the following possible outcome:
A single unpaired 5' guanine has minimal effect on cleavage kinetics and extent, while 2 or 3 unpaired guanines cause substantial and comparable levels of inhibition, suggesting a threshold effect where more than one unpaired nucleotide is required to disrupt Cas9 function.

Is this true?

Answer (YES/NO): NO